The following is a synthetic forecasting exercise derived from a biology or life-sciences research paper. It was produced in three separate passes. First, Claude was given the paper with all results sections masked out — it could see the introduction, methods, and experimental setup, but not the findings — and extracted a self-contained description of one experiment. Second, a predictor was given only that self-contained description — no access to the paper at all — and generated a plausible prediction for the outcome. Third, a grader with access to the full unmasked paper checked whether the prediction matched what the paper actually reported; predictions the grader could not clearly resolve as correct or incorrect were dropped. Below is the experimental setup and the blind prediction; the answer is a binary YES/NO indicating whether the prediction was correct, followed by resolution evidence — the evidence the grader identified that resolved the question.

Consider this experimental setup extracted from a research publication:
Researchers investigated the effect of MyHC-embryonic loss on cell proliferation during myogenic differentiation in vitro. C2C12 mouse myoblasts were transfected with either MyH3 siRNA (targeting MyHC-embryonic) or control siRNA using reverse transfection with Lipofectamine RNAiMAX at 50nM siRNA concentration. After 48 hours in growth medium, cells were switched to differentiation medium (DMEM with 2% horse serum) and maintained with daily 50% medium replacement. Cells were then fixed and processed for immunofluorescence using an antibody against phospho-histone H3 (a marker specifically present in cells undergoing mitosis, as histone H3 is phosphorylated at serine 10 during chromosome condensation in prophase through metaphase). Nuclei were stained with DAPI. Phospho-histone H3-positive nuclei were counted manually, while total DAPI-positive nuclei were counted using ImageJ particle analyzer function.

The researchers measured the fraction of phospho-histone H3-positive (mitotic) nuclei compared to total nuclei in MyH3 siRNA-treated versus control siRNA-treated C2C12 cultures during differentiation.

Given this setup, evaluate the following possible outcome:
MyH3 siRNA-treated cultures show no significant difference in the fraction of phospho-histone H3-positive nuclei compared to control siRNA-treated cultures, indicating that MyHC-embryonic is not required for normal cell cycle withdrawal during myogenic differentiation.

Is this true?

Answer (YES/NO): YES